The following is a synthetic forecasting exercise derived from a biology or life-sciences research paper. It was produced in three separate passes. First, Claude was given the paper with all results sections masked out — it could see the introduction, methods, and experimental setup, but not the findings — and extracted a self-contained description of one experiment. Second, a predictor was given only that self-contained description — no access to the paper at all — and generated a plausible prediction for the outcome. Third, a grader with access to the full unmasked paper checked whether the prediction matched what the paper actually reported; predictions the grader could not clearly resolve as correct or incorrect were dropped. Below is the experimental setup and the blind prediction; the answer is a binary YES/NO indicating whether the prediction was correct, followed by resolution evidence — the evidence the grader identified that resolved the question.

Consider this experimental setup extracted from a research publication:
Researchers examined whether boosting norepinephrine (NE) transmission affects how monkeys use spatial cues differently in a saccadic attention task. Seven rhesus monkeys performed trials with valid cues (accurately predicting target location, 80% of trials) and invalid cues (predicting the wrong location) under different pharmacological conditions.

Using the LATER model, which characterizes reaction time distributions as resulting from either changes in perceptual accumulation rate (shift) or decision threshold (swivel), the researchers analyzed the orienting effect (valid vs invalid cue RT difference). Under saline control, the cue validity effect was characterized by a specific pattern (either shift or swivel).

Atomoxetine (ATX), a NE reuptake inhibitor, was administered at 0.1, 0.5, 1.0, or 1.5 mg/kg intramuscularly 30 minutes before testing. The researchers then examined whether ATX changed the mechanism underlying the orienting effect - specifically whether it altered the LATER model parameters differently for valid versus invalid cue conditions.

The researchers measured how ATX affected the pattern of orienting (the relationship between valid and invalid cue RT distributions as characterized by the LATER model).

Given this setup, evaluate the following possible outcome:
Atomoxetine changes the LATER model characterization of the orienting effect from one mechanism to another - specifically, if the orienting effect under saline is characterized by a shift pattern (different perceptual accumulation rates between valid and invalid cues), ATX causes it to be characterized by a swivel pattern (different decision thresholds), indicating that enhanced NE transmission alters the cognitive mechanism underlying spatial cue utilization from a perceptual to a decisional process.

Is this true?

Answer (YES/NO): NO